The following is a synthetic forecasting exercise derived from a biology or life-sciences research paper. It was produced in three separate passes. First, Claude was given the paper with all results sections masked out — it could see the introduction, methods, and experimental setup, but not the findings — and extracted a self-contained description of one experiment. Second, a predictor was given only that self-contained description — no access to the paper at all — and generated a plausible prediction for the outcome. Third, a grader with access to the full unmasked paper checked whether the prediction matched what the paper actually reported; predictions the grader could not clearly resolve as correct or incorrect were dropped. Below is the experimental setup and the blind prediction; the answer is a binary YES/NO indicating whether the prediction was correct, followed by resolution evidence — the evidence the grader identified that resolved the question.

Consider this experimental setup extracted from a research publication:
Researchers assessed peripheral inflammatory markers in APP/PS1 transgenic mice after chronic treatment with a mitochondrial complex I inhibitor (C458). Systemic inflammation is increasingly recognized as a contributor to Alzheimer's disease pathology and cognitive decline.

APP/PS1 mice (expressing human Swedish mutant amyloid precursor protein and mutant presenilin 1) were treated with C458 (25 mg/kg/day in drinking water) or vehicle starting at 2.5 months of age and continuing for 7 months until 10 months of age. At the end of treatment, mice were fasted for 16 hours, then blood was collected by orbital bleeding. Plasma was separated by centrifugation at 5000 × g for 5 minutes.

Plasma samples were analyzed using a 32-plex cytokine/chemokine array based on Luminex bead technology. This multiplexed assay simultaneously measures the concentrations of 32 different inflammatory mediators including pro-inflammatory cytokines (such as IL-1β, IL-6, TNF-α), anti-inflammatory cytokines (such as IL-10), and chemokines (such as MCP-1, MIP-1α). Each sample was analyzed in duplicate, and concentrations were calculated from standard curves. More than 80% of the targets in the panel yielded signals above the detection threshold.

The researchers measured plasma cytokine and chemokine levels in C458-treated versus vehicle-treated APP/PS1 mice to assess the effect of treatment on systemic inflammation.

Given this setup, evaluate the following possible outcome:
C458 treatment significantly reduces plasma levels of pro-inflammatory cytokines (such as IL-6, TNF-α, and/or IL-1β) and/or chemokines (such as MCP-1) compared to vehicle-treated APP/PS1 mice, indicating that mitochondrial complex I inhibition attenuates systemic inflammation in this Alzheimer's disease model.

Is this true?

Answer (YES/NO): YES